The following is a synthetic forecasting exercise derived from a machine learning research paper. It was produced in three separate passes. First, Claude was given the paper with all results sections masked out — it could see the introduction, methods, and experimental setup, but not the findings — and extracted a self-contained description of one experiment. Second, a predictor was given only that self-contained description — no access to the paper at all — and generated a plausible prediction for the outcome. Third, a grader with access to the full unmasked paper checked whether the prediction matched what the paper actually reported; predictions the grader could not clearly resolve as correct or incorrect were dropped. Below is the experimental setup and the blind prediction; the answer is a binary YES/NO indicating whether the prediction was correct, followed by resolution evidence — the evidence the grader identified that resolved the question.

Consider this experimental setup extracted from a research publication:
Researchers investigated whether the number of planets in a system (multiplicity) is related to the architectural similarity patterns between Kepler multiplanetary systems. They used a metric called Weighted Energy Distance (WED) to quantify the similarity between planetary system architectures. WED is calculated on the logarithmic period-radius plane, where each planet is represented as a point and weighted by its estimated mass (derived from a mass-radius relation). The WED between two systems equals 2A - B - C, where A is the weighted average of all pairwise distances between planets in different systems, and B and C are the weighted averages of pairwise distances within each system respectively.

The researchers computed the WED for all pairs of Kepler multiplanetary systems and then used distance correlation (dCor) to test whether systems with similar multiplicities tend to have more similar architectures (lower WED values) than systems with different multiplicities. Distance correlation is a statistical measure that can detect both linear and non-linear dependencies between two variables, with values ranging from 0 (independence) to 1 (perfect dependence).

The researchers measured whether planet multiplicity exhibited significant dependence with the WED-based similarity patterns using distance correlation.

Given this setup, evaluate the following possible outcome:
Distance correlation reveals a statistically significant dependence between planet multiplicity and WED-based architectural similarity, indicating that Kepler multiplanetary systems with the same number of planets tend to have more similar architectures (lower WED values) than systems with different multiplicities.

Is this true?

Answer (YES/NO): NO